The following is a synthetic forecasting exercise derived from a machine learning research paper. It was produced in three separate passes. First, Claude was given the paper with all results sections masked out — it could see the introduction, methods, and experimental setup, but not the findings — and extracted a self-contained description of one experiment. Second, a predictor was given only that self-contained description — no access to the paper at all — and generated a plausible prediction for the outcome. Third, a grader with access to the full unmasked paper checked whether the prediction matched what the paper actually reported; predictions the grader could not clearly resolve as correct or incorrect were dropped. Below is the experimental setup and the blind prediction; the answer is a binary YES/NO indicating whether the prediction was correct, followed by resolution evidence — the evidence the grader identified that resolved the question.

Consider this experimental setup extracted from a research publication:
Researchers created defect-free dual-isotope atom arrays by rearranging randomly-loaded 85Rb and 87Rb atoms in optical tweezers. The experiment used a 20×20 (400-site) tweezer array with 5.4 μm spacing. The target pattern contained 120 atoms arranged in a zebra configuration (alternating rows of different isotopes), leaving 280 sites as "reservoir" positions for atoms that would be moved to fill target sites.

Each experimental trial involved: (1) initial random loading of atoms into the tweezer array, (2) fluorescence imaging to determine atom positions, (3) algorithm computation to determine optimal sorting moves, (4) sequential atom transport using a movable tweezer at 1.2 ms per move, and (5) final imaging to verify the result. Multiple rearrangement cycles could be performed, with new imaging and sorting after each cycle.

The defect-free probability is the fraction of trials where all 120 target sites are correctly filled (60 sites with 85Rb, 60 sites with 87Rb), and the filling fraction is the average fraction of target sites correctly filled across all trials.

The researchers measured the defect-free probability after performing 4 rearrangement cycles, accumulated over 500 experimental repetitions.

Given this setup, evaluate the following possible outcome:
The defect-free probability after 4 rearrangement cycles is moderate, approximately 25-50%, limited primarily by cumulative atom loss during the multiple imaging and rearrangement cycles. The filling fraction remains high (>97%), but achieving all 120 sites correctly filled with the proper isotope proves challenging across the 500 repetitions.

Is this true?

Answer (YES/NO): NO